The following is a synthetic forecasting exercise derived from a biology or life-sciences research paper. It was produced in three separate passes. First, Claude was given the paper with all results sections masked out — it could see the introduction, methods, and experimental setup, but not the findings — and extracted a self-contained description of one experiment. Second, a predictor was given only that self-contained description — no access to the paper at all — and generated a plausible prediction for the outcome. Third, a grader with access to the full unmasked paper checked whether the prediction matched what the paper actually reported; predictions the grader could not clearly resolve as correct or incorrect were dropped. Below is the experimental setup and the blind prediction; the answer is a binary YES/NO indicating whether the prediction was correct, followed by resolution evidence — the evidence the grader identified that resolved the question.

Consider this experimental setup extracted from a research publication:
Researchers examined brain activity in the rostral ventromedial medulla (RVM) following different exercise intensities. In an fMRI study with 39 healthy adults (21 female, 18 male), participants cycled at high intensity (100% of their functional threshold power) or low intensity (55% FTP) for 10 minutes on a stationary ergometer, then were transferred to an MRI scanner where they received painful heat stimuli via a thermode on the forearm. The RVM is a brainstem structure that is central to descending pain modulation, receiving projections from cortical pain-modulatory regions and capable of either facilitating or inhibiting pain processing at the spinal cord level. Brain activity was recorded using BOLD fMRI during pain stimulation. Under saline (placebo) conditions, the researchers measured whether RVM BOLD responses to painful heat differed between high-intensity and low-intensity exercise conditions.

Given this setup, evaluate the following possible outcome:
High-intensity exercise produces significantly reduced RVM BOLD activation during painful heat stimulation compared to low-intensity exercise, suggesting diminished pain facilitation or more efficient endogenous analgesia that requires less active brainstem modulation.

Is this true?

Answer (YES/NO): NO